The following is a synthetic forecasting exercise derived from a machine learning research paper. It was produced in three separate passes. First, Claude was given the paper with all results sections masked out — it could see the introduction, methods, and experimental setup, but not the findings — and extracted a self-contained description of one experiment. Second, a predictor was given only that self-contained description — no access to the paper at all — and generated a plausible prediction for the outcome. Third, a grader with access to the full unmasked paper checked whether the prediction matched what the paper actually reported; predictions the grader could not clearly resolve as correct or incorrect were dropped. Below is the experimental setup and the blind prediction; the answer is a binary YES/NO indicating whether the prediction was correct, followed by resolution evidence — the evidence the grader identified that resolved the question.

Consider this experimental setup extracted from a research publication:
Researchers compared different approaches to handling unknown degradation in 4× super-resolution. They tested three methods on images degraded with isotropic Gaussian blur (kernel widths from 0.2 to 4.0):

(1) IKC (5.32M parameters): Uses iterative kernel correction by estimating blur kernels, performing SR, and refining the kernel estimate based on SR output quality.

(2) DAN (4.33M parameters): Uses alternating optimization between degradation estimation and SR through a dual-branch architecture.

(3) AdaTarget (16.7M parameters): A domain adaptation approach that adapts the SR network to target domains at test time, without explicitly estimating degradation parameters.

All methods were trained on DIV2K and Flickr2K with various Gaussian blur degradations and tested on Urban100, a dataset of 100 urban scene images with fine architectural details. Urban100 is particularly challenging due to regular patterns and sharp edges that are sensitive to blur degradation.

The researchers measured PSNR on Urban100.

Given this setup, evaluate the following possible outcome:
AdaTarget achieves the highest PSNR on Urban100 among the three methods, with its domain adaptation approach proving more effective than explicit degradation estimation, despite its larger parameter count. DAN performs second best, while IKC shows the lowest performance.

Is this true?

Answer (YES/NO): NO